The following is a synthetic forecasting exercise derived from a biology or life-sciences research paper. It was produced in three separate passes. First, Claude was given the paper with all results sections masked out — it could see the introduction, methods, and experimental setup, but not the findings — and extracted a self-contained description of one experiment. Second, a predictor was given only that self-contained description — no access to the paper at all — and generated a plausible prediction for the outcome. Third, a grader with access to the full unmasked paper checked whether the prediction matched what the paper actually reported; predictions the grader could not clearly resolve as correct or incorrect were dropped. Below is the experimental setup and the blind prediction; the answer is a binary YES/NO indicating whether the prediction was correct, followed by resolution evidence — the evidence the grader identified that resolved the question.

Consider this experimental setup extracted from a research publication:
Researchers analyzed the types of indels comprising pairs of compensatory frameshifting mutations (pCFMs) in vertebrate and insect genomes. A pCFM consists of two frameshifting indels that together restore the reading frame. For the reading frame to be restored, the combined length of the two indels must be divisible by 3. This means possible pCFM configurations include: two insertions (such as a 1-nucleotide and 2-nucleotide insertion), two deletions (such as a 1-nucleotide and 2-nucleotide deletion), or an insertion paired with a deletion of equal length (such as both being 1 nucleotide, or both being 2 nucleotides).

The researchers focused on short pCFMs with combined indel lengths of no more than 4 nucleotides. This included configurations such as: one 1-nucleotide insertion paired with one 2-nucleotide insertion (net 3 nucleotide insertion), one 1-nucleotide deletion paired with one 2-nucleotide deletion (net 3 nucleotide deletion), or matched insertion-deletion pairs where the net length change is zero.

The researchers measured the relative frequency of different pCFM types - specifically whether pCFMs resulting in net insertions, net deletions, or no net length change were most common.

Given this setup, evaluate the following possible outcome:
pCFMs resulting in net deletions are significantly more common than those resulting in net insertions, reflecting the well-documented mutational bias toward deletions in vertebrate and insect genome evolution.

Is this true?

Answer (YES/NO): YES